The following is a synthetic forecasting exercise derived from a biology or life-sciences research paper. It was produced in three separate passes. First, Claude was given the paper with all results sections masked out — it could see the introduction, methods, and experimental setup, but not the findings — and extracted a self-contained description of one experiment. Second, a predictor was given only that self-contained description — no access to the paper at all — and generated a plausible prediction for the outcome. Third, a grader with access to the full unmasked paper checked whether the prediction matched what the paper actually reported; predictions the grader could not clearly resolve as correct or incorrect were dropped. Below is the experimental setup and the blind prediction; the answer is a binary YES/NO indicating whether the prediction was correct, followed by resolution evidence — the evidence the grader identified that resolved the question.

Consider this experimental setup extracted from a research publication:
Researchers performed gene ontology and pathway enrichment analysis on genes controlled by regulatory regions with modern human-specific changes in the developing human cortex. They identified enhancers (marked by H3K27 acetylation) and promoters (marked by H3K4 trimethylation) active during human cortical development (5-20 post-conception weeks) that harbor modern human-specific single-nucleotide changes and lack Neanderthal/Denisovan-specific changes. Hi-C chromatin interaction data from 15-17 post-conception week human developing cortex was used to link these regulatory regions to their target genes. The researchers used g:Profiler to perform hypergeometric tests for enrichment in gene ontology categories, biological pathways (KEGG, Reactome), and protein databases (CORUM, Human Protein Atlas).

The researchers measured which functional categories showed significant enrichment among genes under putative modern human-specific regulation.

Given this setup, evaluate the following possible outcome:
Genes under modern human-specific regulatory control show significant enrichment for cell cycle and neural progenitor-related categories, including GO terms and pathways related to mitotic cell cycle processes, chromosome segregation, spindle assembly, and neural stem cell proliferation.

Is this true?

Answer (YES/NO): NO